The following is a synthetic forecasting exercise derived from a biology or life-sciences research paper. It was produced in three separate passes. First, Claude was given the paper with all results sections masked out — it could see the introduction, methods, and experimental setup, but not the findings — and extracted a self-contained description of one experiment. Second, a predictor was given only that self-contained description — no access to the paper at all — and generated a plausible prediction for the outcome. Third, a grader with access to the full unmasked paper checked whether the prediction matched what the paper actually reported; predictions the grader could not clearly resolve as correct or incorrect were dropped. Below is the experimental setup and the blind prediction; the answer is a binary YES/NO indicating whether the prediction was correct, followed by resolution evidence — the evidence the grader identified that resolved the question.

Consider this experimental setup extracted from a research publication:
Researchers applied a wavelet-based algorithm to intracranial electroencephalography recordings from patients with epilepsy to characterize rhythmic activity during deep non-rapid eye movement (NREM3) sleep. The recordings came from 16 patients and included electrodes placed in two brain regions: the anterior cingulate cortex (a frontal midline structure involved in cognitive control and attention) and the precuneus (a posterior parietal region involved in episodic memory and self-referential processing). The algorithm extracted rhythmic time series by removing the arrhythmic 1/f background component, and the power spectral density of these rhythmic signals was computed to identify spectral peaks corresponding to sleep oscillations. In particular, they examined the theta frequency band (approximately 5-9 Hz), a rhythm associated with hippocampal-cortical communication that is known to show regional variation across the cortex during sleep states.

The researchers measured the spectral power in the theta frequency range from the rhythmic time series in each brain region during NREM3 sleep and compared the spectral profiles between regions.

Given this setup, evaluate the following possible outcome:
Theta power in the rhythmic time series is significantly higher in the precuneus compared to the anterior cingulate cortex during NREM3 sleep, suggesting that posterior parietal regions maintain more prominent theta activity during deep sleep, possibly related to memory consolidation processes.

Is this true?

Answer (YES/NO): YES